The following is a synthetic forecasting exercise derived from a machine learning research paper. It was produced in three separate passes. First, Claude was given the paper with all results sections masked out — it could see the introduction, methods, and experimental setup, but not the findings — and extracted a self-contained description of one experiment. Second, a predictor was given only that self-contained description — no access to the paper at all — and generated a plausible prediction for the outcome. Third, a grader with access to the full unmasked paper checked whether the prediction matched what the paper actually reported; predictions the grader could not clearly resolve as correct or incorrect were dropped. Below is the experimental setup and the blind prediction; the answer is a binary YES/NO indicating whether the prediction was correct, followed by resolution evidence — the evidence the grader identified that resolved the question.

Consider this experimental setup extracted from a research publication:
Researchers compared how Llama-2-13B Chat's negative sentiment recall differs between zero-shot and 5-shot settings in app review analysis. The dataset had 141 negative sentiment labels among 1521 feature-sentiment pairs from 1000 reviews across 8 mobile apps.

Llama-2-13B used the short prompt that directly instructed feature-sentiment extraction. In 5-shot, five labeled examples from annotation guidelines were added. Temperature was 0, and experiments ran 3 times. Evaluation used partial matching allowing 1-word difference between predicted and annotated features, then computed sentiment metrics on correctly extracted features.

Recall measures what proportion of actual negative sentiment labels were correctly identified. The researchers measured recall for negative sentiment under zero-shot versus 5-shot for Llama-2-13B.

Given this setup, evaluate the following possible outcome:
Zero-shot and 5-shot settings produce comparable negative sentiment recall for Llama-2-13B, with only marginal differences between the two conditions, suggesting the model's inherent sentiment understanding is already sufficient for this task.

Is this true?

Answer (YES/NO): YES